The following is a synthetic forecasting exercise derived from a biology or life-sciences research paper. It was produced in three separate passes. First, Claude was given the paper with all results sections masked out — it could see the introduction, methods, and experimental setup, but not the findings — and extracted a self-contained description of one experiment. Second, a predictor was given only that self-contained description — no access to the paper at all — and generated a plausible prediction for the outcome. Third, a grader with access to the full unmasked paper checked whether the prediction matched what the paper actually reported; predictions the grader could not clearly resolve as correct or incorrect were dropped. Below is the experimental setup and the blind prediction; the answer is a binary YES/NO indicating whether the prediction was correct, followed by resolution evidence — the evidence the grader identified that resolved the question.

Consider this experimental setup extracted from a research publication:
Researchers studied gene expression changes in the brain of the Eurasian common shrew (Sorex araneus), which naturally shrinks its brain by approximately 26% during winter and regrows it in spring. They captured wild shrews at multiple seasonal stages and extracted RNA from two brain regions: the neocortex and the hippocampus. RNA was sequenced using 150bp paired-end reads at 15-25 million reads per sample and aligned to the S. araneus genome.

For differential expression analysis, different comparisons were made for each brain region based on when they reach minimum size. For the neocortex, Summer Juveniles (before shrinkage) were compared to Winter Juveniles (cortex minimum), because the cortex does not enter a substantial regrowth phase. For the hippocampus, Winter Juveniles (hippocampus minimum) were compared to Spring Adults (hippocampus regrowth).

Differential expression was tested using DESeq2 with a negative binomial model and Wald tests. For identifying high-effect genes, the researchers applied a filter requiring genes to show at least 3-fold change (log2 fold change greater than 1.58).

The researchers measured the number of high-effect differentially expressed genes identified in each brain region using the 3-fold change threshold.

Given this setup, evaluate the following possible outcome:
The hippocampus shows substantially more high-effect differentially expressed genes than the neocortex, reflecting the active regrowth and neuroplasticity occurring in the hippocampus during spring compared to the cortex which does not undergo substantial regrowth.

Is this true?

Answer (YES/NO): NO